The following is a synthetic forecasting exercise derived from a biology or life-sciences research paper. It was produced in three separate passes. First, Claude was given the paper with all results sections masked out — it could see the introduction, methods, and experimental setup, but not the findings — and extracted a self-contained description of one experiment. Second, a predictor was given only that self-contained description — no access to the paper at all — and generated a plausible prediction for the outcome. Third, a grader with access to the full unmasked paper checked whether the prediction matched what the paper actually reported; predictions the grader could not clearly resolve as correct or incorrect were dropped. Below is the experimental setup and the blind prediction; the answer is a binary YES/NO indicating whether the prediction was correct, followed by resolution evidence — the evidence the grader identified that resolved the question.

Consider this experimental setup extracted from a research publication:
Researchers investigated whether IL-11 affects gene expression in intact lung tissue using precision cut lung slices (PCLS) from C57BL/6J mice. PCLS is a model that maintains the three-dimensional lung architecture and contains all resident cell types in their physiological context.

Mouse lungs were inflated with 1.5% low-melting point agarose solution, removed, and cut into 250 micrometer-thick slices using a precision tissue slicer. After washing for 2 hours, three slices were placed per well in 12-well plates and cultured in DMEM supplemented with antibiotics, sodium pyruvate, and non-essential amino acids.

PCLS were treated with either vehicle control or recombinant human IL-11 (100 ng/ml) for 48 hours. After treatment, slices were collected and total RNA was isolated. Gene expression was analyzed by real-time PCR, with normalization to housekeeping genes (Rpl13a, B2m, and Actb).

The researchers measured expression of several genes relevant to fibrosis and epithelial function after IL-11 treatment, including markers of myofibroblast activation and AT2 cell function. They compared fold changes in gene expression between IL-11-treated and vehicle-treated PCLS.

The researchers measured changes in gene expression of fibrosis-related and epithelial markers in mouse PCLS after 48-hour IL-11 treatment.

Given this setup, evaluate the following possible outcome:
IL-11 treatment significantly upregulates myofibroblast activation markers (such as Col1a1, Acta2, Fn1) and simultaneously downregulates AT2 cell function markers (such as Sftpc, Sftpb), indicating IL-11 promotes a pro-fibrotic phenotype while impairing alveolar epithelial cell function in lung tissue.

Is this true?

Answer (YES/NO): NO